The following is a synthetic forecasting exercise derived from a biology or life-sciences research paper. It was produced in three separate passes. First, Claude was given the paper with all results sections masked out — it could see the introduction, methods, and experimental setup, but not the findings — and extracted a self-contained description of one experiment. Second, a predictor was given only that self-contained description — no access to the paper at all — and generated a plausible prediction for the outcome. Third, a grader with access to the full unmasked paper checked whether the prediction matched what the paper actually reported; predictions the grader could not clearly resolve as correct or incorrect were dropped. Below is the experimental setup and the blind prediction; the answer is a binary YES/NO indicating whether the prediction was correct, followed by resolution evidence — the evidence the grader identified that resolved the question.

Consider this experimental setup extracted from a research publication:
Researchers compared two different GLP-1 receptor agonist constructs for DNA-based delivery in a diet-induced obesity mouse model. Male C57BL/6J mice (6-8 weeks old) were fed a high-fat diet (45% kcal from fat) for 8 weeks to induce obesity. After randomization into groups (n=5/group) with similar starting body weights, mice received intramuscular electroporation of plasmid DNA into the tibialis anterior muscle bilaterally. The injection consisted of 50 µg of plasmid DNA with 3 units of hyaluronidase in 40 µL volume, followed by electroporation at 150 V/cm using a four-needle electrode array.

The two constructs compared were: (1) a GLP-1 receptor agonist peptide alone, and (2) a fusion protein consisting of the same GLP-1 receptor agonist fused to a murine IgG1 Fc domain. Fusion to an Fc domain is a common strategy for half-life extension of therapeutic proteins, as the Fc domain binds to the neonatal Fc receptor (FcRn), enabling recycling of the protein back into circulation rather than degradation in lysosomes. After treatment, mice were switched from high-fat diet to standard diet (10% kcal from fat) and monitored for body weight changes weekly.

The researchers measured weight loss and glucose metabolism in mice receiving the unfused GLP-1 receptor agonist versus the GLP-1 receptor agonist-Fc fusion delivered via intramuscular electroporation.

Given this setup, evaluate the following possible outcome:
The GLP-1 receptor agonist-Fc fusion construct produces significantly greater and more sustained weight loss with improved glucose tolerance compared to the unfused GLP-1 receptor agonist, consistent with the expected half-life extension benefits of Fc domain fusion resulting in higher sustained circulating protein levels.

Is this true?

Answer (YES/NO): YES